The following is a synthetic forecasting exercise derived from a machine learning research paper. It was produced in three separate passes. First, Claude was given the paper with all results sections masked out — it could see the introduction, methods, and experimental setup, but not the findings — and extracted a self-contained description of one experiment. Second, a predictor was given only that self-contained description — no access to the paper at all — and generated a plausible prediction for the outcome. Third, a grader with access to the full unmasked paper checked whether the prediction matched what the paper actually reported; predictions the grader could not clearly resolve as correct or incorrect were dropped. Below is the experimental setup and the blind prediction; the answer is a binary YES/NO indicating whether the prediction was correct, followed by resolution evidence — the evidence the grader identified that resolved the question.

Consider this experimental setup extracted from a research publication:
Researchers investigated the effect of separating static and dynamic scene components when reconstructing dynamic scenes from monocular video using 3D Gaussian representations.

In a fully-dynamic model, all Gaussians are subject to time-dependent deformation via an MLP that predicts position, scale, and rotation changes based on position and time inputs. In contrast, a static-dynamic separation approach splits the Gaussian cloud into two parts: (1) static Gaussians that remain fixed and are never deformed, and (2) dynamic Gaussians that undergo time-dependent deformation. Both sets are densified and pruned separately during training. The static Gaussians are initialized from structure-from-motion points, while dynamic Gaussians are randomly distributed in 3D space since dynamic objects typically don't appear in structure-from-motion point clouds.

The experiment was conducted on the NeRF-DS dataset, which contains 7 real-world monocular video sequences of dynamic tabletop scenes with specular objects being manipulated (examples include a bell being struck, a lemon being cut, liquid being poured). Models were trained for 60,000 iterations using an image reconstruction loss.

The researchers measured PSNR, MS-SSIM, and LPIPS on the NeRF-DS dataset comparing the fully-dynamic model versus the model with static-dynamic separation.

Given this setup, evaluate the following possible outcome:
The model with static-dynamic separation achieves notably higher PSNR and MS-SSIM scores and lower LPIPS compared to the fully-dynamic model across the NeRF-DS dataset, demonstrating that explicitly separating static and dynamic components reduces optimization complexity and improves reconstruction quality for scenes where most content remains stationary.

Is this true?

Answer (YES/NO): YES